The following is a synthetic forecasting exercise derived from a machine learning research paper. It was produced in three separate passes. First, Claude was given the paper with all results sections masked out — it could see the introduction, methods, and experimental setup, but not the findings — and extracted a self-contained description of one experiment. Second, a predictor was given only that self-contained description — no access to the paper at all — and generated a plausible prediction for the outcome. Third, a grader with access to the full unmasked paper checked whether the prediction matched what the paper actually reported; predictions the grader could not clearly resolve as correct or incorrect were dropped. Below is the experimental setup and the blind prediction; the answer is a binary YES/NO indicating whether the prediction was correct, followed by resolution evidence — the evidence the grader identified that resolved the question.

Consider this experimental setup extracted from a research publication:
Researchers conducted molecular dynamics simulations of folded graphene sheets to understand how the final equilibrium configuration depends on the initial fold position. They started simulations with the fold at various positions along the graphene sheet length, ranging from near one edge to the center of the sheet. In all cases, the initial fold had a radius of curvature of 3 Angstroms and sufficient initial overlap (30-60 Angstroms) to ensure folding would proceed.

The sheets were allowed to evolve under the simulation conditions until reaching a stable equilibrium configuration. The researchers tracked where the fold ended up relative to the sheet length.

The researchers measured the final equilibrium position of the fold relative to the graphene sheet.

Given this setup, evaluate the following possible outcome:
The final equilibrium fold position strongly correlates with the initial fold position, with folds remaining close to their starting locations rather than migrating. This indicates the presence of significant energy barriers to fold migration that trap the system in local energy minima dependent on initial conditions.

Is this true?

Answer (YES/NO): NO